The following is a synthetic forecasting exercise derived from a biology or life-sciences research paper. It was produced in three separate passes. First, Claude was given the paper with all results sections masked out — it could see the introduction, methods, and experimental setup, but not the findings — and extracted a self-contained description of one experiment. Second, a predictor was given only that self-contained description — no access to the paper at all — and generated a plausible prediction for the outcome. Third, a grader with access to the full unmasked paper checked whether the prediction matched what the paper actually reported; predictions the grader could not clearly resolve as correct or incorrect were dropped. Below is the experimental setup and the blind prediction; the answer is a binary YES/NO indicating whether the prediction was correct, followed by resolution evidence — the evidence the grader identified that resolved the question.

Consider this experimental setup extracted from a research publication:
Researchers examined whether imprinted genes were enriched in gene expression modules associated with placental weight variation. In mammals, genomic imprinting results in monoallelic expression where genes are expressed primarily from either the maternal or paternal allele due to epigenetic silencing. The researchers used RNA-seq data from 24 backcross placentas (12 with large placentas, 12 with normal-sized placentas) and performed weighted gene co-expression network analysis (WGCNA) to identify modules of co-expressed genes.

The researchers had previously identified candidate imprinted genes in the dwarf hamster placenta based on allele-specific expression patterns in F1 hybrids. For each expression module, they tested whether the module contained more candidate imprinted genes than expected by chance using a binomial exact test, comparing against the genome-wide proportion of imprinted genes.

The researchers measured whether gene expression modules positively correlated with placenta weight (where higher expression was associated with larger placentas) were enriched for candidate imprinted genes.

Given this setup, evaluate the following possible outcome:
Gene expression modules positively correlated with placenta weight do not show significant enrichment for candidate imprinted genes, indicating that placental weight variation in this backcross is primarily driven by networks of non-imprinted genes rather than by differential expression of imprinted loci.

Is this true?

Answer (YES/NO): YES